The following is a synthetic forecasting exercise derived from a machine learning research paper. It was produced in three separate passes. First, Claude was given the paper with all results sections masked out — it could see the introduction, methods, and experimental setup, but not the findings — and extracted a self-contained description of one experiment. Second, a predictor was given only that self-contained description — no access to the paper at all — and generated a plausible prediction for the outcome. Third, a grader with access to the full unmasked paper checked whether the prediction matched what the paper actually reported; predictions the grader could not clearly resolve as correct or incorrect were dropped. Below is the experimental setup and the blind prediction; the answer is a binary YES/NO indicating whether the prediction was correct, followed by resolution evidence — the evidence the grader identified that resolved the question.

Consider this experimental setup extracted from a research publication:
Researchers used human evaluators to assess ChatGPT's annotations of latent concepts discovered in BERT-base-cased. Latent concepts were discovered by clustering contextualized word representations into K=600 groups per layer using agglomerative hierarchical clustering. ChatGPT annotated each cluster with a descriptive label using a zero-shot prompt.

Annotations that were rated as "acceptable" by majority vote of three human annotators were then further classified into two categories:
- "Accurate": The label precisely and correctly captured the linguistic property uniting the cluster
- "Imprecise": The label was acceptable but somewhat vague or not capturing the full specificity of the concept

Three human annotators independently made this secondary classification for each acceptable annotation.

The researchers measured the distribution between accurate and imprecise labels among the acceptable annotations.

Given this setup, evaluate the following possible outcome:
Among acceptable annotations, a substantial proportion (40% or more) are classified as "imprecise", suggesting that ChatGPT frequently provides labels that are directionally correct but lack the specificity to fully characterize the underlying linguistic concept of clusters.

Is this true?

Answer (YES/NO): NO